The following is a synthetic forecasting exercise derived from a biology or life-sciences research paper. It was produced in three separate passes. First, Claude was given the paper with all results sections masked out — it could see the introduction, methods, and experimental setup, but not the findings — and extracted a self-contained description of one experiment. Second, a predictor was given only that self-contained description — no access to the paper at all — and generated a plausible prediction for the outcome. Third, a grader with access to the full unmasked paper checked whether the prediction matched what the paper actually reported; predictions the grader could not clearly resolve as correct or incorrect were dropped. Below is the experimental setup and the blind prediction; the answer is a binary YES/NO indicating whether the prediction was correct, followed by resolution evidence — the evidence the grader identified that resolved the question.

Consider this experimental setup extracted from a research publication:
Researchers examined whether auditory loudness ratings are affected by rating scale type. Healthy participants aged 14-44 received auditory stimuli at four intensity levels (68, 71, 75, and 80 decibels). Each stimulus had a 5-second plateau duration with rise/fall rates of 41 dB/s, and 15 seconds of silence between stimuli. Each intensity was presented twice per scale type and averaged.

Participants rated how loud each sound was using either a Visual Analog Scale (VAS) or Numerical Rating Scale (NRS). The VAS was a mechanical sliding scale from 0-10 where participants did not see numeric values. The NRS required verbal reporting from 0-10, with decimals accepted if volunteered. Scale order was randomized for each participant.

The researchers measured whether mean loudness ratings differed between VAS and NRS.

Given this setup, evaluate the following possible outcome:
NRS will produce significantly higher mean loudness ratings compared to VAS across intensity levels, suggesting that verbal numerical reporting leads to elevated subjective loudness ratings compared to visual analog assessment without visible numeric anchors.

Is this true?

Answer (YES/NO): YES